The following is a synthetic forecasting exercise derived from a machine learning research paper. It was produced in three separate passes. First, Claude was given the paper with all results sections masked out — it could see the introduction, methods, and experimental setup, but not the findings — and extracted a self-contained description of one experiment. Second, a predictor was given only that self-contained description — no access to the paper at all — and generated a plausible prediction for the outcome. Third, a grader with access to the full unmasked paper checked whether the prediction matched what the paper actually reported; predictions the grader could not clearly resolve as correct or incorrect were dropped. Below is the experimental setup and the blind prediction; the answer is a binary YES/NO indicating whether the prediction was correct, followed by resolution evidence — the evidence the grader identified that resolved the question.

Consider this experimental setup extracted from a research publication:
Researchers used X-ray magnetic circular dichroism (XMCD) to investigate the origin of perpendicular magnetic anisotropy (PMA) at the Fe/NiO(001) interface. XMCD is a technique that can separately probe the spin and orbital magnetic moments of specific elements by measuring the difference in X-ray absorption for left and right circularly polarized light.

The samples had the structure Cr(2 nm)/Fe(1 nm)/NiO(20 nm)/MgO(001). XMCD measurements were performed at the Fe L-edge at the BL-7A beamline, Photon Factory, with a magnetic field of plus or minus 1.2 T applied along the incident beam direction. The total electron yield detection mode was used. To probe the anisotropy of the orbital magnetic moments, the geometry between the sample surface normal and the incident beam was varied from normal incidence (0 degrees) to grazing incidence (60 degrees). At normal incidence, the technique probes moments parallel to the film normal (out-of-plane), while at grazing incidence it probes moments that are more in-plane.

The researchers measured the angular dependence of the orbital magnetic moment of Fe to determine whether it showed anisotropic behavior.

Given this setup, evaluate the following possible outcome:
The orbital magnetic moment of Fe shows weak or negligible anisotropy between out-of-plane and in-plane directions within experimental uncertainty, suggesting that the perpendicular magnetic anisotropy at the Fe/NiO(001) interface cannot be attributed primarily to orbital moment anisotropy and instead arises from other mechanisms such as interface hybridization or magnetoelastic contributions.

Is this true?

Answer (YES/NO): NO